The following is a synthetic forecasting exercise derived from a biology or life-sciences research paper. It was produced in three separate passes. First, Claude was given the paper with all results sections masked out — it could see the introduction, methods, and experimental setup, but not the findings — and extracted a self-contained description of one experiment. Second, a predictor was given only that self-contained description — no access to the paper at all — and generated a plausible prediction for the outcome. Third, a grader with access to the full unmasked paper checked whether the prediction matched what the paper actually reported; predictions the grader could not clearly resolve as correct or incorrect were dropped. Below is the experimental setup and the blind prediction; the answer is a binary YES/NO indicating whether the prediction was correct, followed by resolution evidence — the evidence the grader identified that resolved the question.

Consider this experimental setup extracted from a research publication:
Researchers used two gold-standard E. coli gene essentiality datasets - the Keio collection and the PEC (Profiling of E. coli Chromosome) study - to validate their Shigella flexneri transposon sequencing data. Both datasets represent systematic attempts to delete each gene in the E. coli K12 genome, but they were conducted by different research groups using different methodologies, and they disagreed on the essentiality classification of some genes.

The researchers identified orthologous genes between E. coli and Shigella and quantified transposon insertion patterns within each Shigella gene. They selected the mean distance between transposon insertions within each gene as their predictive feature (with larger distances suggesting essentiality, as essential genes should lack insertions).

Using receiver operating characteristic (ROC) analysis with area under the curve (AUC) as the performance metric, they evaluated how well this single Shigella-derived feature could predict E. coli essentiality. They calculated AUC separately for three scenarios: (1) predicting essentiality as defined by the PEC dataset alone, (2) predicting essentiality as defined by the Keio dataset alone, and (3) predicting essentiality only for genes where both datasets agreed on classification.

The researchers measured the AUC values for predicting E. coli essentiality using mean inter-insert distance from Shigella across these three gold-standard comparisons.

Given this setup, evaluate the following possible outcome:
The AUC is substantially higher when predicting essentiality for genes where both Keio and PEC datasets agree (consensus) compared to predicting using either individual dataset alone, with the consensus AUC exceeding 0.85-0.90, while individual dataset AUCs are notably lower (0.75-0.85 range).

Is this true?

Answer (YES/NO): NO